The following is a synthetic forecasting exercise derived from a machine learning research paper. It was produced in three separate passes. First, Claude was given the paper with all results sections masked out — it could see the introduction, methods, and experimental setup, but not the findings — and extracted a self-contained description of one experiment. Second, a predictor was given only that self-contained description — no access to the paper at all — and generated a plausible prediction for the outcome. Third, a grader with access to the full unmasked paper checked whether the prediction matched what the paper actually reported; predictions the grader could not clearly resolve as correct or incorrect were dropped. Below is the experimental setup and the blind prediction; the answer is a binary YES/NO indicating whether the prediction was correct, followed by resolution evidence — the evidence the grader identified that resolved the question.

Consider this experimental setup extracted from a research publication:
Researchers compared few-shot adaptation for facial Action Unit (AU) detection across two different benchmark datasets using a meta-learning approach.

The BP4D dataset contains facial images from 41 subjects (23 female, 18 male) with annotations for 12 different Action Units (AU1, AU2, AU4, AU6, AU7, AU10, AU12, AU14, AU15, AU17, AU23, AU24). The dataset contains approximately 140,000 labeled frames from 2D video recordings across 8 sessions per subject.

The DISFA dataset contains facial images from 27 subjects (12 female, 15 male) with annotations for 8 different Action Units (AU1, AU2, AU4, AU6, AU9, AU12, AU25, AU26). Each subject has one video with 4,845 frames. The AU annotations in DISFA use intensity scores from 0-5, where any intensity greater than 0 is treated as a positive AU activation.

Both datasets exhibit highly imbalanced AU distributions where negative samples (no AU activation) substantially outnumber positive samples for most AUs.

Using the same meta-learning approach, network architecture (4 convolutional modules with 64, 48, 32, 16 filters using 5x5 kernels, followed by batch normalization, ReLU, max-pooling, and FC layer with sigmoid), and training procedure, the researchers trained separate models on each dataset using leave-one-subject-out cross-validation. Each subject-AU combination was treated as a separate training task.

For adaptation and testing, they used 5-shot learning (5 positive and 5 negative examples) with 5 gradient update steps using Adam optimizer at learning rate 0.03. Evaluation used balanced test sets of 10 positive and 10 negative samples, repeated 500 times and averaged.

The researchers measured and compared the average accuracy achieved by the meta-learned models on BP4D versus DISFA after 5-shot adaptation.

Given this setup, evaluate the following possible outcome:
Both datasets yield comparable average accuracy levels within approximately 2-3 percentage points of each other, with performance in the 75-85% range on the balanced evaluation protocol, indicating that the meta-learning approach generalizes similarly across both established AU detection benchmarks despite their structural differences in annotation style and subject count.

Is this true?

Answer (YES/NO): NO